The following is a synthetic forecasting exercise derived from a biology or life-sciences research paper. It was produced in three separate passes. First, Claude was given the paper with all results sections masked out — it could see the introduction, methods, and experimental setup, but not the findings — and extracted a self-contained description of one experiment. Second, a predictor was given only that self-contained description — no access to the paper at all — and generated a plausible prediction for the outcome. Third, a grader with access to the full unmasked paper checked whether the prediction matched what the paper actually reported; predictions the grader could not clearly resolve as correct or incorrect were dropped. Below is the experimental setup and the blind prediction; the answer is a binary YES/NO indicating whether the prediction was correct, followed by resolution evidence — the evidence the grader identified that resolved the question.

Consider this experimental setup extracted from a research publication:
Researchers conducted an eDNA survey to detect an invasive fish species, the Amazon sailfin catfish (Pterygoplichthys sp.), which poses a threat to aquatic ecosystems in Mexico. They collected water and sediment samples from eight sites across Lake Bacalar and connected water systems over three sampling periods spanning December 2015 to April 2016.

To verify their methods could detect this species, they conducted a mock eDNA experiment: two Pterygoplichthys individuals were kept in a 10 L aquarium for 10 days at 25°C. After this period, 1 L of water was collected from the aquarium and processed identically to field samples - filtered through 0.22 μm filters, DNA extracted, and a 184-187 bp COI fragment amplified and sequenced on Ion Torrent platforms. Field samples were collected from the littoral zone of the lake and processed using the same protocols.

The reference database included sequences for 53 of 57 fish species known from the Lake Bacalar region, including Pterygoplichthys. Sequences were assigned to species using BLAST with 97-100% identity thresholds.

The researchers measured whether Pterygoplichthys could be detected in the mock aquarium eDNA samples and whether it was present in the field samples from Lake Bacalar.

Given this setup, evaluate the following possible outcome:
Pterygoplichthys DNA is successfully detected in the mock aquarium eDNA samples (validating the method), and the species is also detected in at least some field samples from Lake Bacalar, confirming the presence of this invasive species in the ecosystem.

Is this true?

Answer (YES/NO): NO